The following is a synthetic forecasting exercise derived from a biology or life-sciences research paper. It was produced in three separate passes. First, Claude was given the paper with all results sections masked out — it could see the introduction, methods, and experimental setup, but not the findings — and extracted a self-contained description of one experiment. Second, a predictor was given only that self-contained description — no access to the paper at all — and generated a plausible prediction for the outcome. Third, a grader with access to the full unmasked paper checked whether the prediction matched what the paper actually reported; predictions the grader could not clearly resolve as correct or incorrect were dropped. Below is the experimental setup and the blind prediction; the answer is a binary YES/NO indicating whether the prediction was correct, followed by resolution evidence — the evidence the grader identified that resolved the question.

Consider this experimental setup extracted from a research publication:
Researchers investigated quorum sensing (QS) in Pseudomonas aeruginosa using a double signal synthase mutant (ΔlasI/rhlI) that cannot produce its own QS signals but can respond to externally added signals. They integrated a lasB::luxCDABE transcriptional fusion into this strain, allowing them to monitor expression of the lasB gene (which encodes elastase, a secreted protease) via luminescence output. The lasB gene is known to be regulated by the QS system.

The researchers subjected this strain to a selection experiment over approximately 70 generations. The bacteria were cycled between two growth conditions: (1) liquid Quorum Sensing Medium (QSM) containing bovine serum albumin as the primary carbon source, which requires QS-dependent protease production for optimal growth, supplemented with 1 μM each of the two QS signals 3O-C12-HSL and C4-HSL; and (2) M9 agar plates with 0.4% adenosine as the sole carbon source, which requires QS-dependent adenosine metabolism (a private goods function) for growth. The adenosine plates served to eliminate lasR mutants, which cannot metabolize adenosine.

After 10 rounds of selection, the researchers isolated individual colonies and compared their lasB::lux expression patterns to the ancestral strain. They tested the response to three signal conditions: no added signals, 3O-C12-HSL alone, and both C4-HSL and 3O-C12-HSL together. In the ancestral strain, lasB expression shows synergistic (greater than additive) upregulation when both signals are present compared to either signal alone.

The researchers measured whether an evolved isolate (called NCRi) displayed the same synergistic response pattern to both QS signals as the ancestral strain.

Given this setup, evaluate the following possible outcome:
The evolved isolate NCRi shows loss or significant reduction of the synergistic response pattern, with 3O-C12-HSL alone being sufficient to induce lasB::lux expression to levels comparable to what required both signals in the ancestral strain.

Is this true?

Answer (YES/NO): NO